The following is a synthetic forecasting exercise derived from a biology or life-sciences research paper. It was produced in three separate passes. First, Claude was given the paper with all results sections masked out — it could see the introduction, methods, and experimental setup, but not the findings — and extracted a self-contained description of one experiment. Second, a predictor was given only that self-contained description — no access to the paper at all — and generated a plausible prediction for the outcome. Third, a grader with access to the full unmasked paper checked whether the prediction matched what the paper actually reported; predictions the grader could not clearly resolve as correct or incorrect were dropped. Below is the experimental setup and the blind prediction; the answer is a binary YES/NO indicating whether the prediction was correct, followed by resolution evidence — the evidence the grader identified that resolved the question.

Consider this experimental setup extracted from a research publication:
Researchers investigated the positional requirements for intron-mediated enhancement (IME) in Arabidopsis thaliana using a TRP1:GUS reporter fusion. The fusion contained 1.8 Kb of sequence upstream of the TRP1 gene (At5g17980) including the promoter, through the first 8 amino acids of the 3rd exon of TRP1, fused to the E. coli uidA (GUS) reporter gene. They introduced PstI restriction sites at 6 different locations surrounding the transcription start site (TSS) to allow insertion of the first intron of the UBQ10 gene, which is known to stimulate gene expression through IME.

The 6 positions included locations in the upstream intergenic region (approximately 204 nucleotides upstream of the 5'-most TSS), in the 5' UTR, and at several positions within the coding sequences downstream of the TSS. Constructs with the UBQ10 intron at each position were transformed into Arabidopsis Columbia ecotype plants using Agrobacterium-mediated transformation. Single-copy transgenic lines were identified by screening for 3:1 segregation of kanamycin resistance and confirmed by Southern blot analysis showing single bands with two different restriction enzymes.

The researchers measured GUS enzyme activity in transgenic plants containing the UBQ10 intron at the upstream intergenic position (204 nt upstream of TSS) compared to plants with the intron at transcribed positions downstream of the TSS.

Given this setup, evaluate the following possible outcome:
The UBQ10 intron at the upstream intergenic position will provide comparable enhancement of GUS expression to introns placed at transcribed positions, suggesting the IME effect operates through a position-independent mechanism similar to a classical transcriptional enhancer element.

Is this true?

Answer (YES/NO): NO